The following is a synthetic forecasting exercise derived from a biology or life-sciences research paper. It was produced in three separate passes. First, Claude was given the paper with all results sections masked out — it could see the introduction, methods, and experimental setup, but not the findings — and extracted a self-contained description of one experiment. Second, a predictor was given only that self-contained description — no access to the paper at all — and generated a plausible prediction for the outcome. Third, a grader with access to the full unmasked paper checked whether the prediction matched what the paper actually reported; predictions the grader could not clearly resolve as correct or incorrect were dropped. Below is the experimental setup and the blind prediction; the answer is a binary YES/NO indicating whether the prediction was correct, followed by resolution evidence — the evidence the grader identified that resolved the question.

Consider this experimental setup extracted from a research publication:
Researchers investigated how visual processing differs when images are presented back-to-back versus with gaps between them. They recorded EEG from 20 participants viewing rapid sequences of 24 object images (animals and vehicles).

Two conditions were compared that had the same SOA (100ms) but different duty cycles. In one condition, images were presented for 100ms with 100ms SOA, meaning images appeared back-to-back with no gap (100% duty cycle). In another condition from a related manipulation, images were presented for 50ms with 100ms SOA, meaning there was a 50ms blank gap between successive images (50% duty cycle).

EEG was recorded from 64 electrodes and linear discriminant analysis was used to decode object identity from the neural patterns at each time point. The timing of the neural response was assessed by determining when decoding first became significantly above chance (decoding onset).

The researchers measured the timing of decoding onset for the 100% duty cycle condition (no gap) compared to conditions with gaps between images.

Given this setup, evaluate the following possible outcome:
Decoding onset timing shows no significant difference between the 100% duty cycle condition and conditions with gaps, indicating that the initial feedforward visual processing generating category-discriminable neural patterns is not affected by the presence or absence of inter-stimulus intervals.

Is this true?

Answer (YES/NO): NO